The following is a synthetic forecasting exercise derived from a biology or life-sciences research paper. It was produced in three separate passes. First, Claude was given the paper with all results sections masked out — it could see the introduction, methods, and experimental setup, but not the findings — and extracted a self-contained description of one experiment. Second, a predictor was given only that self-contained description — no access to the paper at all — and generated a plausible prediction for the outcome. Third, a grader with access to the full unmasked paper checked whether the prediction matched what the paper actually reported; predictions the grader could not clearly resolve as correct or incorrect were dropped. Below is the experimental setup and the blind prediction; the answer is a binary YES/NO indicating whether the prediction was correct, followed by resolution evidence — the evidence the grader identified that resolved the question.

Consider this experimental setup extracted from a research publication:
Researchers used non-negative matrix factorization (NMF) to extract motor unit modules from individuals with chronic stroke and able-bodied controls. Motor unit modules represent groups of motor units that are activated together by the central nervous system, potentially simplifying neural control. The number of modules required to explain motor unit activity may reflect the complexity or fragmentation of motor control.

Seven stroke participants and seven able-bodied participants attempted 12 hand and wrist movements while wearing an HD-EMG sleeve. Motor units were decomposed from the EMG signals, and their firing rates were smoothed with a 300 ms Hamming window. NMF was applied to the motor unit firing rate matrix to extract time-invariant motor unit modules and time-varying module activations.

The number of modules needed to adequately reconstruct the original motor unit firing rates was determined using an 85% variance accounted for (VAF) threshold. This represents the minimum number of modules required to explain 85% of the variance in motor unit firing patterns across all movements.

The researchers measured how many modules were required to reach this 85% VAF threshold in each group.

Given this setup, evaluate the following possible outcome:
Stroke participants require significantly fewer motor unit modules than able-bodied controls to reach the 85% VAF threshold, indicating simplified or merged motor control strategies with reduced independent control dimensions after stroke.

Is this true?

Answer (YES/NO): NO